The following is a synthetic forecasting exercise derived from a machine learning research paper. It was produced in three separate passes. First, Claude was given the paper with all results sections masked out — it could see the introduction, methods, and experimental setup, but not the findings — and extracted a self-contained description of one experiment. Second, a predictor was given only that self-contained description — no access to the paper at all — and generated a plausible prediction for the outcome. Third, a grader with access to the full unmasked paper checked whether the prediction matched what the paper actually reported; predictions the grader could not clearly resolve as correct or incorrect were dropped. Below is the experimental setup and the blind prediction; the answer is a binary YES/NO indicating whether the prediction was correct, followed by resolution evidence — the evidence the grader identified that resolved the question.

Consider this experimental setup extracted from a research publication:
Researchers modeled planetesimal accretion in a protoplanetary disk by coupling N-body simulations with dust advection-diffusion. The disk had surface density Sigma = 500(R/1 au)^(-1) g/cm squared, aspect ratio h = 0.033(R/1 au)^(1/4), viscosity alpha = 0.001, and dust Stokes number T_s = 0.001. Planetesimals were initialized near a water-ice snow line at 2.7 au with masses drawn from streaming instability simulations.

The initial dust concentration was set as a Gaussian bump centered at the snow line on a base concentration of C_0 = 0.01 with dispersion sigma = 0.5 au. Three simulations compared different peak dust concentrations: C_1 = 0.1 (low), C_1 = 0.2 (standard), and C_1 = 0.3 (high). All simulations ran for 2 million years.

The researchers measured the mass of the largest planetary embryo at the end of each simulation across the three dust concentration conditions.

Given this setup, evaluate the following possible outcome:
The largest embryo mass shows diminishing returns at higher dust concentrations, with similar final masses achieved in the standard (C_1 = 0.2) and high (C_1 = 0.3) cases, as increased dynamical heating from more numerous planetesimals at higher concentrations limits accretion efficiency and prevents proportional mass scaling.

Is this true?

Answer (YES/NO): NO